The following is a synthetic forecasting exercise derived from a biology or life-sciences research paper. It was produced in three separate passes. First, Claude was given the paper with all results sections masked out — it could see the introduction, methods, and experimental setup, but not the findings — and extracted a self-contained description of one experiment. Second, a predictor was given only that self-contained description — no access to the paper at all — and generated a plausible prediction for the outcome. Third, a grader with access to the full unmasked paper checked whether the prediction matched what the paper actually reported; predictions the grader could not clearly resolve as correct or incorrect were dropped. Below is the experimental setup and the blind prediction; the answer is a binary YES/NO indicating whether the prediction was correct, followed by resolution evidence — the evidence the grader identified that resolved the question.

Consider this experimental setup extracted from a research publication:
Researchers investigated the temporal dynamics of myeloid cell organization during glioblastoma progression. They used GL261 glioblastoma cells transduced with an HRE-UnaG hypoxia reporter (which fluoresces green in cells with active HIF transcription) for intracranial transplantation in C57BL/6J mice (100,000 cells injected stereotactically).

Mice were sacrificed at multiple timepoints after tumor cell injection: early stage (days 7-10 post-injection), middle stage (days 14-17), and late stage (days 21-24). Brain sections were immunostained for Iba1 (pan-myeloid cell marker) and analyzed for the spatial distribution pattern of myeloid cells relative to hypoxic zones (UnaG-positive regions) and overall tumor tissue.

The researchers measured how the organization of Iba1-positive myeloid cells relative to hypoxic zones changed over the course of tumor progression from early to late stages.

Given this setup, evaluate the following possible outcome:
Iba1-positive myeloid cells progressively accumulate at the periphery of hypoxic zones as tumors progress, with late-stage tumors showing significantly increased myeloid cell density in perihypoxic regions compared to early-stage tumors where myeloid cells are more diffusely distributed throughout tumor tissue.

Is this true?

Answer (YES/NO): NO